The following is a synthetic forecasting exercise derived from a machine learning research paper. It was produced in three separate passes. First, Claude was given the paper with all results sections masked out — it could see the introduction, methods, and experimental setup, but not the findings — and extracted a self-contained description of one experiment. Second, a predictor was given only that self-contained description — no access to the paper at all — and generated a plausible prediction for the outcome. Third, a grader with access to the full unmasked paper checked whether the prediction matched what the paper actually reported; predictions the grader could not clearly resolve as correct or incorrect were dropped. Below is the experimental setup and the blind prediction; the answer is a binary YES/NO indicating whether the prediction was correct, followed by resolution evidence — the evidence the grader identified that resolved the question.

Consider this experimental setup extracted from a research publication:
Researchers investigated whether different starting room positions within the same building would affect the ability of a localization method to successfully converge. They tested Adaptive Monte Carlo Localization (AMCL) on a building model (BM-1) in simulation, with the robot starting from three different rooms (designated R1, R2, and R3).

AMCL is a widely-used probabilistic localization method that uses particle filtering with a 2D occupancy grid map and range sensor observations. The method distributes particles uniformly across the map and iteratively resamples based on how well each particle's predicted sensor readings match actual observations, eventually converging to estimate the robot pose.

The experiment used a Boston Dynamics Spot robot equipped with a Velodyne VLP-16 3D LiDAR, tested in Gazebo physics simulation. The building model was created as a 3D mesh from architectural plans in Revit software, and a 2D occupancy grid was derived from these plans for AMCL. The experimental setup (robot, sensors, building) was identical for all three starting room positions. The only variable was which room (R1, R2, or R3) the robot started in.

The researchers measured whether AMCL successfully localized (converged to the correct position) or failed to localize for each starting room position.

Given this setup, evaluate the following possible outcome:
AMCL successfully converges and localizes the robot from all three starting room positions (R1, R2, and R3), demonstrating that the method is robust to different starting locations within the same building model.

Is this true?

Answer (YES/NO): NO